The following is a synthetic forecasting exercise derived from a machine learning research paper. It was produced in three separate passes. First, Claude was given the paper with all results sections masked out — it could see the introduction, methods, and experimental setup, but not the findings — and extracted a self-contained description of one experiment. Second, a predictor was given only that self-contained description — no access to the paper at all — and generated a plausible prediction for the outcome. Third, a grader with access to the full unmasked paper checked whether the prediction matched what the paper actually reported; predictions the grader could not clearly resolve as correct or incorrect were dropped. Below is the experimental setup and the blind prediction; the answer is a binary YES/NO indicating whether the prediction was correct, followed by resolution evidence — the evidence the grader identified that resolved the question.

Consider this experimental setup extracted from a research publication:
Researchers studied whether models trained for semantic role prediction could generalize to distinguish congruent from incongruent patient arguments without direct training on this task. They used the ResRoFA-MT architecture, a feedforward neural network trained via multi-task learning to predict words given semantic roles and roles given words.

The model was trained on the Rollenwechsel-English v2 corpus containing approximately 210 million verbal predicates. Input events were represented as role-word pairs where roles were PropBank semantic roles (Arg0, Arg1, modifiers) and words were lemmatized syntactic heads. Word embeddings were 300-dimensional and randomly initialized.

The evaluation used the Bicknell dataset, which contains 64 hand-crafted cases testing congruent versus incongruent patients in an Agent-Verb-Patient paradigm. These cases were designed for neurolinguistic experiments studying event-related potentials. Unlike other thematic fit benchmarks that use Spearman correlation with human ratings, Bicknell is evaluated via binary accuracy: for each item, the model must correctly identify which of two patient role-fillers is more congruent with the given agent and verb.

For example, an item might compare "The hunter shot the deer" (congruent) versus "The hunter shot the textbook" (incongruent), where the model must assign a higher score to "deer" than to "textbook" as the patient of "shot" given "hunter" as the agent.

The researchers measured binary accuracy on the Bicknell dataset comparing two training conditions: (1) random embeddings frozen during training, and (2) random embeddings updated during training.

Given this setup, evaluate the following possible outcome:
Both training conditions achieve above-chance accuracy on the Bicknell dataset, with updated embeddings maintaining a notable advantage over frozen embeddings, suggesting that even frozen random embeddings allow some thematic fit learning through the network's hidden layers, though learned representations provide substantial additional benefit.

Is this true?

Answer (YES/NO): NO